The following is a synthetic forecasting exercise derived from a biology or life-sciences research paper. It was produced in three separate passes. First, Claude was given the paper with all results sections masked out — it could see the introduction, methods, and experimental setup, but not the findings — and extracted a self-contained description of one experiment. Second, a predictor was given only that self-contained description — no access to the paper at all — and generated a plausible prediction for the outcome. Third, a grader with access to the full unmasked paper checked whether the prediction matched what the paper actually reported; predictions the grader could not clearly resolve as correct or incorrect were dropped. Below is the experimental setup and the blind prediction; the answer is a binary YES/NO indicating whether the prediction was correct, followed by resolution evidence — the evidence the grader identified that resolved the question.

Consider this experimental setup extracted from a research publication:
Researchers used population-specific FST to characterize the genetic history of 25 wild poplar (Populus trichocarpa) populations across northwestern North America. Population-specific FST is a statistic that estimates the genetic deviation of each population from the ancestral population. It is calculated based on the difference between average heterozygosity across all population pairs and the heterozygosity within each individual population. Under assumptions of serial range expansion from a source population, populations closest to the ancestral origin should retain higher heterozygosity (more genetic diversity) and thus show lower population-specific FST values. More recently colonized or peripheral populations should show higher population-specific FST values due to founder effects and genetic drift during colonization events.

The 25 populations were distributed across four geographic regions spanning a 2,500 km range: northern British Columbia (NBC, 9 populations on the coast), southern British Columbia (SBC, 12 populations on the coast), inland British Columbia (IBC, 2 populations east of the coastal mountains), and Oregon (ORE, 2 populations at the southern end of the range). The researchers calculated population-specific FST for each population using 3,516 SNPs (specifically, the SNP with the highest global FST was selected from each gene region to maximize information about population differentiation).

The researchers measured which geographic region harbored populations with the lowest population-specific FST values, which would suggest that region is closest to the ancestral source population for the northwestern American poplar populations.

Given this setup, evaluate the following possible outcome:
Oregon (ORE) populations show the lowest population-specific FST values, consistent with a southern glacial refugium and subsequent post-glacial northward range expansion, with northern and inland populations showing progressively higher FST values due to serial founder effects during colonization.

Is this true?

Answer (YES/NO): NO